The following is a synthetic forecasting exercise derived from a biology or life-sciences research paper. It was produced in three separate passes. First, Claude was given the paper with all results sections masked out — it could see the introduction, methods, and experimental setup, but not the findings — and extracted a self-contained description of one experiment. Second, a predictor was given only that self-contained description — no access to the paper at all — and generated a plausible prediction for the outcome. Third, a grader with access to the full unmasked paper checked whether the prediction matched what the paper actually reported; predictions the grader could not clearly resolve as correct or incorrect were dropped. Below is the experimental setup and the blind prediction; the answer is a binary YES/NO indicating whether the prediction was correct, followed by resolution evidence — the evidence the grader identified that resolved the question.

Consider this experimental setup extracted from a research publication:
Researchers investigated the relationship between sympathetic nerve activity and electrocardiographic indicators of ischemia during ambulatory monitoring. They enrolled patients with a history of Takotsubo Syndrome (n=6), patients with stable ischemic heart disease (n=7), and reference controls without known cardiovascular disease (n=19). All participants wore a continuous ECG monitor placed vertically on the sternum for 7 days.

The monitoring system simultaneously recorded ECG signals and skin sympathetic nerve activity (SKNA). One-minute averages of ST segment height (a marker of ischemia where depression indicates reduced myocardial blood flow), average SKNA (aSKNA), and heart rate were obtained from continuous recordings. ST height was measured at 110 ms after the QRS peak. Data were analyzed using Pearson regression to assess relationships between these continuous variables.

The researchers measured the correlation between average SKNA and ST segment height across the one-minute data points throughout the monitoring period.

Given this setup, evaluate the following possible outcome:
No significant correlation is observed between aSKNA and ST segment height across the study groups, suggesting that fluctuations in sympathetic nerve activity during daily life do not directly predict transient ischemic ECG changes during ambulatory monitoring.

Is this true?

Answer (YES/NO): NO